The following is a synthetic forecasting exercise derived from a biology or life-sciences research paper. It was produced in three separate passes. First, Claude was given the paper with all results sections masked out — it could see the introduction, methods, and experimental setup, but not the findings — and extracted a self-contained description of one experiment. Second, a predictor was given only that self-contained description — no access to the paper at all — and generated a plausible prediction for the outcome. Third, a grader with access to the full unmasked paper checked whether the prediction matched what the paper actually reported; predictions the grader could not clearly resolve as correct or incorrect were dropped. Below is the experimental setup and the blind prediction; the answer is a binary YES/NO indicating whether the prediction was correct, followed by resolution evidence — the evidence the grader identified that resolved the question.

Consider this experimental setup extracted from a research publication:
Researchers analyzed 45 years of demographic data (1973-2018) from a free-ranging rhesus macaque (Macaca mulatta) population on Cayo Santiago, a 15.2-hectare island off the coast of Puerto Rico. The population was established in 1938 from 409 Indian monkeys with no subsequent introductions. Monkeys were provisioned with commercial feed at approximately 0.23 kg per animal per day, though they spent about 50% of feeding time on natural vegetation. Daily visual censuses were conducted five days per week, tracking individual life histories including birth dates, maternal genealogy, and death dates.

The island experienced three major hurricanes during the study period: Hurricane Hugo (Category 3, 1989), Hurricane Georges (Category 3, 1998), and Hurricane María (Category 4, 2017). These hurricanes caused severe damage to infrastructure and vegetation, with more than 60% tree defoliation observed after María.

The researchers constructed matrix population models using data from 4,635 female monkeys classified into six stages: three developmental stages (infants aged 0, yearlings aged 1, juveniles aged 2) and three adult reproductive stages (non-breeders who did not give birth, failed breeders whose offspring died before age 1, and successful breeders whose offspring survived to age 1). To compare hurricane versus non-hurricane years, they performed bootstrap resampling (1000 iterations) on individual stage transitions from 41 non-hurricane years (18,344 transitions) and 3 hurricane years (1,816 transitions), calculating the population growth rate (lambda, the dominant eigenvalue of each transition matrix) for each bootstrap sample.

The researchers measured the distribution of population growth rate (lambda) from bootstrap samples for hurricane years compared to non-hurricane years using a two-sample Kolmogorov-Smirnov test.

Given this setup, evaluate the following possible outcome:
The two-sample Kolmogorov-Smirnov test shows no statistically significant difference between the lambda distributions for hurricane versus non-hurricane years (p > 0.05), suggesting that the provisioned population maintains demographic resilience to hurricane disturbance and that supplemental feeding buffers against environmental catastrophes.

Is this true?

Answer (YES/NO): NO